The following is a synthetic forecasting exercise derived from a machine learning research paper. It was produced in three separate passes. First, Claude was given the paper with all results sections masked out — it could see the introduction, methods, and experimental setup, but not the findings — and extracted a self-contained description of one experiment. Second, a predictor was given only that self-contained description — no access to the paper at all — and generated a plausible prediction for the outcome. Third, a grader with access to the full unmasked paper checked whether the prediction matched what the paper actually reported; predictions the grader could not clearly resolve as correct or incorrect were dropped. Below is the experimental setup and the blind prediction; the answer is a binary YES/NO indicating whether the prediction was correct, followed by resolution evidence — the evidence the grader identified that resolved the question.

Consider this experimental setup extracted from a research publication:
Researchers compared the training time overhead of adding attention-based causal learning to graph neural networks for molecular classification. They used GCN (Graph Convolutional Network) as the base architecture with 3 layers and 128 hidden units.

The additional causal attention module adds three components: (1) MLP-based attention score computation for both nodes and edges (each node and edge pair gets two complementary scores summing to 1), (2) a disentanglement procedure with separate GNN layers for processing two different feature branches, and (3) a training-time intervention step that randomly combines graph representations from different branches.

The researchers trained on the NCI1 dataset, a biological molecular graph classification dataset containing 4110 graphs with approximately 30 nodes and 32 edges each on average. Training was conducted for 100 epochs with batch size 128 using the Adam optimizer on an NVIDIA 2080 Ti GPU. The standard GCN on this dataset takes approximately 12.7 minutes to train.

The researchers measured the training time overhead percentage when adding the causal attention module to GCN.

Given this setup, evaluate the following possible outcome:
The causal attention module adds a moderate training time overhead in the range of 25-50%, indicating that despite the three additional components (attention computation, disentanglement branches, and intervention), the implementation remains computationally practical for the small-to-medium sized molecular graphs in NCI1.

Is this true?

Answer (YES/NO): YES